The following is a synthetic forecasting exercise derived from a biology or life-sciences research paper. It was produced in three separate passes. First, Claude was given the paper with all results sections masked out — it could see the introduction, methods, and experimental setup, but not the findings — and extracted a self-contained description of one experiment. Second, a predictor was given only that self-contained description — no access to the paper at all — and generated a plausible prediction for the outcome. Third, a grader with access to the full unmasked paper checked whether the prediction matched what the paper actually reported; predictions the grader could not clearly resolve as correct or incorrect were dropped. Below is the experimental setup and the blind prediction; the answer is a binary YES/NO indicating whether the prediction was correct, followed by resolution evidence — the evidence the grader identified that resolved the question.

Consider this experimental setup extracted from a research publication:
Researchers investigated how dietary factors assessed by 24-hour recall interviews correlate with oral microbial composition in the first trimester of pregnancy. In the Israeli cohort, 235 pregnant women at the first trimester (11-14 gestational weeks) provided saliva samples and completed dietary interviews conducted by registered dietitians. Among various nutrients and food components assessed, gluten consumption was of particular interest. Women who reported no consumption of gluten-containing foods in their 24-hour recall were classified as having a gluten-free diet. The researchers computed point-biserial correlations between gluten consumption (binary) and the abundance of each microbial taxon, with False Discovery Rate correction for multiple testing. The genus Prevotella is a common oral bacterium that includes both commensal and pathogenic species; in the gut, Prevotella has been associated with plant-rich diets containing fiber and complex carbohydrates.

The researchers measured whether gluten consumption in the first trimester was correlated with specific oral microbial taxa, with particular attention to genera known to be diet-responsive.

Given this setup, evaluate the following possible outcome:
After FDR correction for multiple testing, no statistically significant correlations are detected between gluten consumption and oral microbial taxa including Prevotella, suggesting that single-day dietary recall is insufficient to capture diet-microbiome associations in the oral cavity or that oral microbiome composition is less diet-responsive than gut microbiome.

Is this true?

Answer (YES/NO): NO